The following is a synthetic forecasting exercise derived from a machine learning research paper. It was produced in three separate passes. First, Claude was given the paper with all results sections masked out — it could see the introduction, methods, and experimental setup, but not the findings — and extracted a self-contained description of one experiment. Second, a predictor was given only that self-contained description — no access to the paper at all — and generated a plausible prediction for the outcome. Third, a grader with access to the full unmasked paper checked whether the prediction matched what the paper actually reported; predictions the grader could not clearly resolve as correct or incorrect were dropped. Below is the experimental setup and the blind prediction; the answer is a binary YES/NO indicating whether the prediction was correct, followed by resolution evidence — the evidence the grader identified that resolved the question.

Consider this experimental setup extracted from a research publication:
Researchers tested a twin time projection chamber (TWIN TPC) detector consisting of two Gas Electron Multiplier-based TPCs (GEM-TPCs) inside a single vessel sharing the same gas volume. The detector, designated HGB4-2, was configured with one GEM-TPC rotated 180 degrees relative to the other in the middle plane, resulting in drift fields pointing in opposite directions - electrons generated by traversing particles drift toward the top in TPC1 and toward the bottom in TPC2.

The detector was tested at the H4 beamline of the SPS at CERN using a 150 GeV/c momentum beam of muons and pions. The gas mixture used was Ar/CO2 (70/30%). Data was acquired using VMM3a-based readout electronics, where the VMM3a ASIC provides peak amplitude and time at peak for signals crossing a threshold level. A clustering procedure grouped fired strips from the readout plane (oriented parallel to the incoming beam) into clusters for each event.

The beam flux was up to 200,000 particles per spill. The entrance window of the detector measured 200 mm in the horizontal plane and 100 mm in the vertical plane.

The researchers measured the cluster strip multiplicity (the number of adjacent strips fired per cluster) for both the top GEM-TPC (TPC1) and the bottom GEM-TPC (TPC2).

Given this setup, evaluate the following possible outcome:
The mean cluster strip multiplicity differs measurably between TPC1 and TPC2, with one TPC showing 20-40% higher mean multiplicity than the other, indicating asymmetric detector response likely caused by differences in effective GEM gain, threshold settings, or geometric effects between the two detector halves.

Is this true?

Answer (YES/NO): NO